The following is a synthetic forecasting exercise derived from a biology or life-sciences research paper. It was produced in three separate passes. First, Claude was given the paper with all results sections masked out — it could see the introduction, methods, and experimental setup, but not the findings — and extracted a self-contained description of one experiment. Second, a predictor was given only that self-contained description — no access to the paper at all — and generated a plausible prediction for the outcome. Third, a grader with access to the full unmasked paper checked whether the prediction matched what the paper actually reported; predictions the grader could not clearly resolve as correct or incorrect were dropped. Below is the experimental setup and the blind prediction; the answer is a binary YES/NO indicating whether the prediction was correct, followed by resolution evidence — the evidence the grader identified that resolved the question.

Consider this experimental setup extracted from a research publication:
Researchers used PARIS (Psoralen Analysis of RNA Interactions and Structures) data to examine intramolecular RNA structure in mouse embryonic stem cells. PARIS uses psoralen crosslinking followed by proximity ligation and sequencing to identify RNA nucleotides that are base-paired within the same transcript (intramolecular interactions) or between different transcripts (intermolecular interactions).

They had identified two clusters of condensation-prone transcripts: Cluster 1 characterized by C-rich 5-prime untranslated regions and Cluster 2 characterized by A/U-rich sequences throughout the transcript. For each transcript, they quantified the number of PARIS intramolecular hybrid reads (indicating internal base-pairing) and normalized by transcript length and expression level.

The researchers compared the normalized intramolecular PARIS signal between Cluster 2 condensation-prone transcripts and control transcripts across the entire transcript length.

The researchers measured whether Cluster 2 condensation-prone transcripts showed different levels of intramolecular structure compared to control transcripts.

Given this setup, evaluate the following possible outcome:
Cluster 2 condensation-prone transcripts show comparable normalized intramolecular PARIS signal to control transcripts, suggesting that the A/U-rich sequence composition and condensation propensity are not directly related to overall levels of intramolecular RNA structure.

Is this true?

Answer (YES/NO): NO